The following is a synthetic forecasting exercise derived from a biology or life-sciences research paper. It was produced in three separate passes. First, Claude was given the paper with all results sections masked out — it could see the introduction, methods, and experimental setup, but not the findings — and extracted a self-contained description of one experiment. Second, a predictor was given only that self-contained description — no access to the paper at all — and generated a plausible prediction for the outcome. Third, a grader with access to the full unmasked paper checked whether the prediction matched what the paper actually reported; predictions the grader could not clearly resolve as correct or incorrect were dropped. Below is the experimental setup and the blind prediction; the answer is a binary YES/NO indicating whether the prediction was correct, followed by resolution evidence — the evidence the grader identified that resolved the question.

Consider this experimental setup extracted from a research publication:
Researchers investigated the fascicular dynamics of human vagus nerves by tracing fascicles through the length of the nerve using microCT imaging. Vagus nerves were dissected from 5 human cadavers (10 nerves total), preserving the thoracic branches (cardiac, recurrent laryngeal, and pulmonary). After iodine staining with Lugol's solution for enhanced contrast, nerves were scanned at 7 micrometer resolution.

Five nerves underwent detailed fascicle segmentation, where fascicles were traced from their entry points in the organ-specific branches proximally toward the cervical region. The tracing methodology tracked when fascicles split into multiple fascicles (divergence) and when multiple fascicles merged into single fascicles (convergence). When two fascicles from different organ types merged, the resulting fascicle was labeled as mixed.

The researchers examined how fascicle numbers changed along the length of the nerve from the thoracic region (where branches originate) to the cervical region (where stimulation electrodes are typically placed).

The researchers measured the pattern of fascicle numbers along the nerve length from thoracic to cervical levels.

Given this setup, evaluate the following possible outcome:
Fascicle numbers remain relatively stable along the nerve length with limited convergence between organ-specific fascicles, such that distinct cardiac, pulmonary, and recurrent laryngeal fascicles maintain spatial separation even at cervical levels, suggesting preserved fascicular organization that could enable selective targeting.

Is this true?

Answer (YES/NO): NO